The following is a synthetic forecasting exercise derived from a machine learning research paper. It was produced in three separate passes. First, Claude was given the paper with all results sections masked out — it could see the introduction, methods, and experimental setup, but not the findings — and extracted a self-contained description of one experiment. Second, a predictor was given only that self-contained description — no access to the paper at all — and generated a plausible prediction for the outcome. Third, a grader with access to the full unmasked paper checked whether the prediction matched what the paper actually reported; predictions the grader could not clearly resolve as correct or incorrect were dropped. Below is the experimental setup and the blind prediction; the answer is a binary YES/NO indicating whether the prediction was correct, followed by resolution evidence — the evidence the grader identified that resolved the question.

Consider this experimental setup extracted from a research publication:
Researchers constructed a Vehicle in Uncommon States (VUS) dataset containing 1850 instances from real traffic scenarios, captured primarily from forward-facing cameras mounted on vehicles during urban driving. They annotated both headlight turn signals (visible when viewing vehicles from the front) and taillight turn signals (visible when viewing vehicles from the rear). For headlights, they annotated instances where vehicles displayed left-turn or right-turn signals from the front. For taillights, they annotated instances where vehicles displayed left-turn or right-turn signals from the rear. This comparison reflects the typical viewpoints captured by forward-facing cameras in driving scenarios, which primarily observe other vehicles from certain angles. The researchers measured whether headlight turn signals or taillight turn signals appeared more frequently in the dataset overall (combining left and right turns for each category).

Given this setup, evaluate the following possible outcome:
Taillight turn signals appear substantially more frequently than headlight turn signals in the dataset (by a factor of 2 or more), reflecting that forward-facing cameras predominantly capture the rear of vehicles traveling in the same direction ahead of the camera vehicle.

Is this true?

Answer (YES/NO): NO